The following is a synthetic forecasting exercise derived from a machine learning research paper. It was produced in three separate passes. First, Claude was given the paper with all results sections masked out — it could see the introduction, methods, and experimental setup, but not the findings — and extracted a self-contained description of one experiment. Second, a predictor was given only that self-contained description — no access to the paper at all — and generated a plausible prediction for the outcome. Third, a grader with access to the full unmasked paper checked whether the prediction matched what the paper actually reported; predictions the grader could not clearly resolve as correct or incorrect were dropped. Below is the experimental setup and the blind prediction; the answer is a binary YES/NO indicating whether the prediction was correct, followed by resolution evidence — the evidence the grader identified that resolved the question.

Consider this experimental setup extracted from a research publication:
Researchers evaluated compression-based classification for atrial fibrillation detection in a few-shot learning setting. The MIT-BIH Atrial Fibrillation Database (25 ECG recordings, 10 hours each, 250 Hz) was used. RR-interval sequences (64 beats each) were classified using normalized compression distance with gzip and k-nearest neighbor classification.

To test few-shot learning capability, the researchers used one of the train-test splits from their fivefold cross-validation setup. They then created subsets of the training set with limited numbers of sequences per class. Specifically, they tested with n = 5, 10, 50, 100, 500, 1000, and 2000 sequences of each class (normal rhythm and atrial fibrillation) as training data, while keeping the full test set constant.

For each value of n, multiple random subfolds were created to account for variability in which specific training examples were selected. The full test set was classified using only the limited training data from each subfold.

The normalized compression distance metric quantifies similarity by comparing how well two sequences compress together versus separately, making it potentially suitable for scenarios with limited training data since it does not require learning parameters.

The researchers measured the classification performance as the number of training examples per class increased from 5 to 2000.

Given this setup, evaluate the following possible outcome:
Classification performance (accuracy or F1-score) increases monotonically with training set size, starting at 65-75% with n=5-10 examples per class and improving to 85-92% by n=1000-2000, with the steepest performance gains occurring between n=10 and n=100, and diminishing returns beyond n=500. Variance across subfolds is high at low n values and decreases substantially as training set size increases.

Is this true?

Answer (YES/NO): NO